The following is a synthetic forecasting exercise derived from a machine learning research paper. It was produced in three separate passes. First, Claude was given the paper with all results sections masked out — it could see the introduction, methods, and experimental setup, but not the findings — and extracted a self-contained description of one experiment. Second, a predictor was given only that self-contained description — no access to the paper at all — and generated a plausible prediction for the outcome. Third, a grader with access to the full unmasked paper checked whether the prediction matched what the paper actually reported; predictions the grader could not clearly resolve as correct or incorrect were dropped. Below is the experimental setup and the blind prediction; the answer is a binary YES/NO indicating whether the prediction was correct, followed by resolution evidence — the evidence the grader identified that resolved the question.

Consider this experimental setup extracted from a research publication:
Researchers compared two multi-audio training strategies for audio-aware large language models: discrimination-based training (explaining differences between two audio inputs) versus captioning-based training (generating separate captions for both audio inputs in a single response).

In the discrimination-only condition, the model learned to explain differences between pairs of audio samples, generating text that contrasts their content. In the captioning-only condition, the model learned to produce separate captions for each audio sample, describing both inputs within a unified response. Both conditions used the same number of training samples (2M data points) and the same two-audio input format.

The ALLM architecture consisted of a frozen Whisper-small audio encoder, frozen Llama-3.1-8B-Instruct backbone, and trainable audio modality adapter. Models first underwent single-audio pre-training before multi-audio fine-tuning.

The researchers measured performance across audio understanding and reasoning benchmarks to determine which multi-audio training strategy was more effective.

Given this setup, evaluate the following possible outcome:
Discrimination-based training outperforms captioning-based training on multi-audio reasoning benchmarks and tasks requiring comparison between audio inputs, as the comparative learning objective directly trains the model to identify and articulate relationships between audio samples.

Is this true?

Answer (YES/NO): NO